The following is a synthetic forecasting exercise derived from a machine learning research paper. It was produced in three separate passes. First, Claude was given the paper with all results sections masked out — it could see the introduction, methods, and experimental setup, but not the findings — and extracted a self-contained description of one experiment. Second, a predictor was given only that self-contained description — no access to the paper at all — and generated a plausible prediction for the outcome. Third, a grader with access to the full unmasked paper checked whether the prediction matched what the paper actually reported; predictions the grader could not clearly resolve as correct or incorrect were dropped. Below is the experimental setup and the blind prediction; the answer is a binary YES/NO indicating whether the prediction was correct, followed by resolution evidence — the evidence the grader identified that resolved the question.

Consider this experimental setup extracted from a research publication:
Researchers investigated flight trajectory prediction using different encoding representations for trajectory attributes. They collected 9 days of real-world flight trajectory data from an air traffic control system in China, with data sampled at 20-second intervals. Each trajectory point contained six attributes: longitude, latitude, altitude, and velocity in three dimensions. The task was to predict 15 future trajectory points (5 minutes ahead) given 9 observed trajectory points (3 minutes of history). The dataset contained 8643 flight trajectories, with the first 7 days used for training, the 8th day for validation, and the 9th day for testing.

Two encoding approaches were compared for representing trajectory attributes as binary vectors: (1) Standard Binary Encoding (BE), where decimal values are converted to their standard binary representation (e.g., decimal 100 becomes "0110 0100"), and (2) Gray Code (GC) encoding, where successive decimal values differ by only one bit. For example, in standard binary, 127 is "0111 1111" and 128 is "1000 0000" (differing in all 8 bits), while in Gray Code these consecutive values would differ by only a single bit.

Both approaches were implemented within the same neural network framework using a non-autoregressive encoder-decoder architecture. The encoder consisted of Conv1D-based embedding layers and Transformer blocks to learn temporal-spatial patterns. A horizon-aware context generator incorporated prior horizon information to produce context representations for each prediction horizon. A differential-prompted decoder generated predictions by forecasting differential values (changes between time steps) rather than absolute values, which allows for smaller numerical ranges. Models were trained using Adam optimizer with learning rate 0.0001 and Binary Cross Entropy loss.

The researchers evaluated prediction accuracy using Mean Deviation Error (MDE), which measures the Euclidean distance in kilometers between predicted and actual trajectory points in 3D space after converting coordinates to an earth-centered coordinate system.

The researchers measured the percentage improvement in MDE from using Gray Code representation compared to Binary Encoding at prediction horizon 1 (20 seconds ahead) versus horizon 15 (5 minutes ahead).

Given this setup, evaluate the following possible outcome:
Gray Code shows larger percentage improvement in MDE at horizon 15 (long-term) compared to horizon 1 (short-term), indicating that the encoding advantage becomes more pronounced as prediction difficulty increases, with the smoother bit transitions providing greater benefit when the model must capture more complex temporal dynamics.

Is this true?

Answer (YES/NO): NO